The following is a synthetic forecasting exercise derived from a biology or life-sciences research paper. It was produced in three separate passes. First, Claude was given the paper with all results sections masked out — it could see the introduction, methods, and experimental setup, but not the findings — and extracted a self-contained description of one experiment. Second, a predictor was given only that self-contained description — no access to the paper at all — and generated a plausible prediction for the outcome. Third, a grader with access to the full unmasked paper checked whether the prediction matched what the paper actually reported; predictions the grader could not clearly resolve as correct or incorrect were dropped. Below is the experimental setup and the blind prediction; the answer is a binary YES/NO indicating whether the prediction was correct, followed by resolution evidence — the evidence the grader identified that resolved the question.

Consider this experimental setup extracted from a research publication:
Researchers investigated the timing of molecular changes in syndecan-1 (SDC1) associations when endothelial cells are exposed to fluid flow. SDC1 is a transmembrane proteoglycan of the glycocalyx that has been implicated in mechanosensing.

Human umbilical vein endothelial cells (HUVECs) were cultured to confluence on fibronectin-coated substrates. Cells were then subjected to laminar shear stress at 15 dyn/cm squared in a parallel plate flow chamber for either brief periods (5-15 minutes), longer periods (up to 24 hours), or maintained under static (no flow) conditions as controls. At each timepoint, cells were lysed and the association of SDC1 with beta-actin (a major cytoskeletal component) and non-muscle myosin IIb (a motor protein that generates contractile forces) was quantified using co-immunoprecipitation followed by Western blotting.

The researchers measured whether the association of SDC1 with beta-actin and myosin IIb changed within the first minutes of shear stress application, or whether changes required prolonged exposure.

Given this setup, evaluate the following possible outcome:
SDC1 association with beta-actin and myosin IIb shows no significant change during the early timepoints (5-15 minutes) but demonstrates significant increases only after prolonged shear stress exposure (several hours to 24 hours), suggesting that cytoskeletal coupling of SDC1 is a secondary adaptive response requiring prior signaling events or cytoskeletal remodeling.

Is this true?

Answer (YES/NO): NO